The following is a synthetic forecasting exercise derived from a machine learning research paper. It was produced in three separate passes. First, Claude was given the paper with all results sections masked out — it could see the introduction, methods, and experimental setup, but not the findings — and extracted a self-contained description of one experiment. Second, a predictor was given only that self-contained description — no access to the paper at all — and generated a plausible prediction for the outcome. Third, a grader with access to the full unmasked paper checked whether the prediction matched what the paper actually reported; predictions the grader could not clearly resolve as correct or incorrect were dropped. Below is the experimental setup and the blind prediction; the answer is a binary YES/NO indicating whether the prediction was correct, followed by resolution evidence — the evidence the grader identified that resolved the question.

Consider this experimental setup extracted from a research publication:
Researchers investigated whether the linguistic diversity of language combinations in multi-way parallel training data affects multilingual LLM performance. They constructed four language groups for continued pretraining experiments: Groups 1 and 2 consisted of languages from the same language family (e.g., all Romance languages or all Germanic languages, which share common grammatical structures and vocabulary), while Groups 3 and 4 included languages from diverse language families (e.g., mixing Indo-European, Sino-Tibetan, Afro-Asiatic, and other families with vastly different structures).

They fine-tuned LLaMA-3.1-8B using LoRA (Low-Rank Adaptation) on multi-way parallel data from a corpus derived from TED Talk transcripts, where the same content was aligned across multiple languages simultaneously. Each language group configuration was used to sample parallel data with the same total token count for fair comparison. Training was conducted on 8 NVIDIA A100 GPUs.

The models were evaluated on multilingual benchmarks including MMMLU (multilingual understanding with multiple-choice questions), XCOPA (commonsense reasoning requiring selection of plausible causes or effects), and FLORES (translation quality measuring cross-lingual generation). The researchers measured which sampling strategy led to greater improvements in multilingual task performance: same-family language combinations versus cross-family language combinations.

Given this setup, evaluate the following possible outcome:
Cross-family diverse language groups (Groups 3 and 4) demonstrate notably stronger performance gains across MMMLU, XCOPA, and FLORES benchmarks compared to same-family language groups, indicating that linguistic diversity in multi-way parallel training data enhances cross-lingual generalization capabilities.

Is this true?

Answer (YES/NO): YES